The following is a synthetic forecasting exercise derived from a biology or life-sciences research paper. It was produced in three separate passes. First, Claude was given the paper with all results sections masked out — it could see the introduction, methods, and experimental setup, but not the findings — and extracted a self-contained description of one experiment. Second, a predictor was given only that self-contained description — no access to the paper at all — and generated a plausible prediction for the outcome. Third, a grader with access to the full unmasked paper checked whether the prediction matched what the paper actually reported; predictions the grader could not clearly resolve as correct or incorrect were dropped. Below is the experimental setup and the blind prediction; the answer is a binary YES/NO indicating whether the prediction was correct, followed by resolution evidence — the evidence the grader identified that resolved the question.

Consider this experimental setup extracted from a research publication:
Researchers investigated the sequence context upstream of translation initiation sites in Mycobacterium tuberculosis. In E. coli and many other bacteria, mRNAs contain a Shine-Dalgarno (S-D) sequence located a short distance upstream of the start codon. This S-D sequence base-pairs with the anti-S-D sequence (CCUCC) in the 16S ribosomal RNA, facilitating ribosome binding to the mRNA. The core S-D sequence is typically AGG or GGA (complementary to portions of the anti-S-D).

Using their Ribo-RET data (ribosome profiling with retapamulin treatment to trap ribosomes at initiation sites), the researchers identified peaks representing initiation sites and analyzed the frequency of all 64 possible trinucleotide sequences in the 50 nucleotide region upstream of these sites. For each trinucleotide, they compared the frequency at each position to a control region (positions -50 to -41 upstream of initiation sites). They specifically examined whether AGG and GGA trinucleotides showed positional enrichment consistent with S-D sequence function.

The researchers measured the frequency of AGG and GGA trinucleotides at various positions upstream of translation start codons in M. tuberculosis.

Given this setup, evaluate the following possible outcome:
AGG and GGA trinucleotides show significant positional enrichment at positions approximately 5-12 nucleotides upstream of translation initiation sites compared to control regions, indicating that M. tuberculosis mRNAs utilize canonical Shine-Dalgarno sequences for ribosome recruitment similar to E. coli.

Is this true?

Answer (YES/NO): NO